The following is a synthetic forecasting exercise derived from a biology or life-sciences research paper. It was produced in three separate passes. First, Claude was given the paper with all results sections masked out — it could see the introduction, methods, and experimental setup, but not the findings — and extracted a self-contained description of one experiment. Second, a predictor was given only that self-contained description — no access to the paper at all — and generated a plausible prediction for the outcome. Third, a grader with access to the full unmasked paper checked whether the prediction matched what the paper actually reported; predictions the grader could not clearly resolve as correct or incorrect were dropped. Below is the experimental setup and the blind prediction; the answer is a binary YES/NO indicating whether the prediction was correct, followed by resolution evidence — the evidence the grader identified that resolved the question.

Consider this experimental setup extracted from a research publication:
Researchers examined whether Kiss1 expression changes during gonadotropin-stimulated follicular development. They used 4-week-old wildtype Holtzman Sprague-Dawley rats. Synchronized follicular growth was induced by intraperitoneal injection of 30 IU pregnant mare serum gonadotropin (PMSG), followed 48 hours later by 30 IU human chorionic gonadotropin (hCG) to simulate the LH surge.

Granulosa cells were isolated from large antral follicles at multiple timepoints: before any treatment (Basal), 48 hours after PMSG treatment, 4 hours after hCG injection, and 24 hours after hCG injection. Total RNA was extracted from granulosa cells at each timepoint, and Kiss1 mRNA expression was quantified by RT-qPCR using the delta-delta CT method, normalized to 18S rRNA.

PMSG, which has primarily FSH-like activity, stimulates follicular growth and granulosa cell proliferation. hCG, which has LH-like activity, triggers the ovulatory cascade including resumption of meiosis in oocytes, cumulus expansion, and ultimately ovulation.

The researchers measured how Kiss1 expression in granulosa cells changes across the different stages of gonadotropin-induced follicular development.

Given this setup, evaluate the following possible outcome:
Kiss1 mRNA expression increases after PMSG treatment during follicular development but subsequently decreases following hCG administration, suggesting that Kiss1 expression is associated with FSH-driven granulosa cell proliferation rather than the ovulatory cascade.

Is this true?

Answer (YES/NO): NO